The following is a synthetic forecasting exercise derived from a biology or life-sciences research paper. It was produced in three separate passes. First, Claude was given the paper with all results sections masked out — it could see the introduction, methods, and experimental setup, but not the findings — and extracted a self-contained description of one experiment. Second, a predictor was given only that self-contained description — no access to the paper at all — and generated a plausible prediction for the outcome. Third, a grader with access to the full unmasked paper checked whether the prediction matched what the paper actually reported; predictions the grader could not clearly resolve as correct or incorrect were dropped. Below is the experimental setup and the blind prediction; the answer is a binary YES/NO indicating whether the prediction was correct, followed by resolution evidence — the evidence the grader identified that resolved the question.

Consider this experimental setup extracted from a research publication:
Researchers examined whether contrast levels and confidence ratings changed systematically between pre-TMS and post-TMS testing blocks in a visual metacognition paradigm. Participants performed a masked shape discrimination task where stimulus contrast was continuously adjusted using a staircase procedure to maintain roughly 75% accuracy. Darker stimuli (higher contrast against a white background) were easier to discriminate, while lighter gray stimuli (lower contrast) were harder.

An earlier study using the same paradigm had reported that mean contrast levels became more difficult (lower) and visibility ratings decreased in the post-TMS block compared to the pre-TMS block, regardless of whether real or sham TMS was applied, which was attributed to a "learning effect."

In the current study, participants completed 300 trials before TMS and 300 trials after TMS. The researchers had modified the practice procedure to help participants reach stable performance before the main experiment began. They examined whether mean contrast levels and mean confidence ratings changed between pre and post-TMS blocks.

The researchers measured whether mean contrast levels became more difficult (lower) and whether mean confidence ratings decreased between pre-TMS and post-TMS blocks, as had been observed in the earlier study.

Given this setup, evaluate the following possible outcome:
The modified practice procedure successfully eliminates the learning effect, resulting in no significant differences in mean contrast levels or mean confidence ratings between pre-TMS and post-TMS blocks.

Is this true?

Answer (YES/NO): YES